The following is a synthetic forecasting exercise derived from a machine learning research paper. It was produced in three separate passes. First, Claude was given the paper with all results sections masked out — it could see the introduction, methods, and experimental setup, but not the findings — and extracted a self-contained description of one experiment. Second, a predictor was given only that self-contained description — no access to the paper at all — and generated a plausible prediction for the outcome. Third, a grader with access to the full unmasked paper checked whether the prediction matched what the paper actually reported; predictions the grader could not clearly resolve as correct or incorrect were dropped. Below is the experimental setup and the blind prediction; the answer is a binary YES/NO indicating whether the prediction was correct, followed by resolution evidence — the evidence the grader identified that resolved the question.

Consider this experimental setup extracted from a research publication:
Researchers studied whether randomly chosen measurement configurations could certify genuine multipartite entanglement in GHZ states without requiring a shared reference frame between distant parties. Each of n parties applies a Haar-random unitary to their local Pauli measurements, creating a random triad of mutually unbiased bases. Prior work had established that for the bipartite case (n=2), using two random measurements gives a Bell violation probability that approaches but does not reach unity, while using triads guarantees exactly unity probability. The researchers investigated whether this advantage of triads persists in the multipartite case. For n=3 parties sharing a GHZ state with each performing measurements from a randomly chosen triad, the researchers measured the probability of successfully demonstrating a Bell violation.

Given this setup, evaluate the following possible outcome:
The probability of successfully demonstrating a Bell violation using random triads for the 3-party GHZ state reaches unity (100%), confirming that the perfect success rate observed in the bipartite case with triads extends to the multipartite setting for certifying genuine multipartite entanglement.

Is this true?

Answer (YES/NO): YES